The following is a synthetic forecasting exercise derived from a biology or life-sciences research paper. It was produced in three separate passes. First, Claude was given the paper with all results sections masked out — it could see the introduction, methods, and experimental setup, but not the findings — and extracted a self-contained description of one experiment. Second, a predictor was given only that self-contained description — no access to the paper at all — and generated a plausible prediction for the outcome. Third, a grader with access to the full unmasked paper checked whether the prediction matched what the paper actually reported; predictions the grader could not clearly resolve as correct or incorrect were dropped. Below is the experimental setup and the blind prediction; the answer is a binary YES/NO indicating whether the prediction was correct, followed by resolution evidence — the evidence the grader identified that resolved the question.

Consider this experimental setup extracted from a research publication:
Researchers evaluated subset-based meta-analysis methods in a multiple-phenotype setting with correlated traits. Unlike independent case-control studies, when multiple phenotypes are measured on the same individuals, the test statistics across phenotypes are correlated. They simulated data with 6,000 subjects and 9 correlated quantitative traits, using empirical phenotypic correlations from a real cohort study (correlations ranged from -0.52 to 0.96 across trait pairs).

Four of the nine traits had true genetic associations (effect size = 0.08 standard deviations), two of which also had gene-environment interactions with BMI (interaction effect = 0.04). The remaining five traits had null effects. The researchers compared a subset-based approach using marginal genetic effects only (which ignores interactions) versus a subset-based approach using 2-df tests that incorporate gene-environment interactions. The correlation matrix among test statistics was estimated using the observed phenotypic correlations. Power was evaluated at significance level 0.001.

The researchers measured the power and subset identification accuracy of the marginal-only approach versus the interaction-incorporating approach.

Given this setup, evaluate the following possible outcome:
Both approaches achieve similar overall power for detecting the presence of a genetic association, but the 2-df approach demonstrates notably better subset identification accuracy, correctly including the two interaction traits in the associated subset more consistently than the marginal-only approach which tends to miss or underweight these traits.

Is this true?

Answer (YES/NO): NO